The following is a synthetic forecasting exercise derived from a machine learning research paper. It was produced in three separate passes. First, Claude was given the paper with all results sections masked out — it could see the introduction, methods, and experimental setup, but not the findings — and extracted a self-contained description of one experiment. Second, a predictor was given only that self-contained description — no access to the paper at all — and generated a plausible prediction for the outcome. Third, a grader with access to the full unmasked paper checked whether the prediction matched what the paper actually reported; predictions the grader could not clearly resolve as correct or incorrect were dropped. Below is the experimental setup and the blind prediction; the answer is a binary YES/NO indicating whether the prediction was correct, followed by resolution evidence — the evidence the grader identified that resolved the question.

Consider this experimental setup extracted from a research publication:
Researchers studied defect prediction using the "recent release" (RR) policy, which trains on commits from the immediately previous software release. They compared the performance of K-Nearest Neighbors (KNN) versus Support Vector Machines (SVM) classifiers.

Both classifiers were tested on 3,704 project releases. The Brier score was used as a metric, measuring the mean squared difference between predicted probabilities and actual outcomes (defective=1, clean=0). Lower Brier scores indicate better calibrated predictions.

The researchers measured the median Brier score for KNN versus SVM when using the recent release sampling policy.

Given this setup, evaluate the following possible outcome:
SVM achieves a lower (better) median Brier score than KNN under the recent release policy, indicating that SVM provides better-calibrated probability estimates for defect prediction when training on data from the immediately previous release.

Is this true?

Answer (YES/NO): YES